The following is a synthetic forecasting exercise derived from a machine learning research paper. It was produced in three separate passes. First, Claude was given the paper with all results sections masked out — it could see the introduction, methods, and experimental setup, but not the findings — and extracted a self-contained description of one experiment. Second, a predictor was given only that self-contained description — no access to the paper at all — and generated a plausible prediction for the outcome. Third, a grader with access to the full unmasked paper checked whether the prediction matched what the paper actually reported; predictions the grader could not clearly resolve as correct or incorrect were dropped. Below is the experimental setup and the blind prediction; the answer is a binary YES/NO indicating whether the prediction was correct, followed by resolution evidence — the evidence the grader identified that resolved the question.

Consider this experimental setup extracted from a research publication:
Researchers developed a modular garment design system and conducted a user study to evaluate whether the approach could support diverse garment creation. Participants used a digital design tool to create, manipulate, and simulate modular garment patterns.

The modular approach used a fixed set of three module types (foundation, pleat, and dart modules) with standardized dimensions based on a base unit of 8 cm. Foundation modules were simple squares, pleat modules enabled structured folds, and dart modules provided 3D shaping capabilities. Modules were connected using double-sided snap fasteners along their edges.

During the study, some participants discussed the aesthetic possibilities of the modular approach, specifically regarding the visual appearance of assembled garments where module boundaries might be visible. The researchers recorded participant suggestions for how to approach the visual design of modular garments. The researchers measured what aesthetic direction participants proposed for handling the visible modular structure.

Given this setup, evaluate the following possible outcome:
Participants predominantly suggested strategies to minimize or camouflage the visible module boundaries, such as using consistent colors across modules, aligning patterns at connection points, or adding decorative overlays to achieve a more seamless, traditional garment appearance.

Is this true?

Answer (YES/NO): NO